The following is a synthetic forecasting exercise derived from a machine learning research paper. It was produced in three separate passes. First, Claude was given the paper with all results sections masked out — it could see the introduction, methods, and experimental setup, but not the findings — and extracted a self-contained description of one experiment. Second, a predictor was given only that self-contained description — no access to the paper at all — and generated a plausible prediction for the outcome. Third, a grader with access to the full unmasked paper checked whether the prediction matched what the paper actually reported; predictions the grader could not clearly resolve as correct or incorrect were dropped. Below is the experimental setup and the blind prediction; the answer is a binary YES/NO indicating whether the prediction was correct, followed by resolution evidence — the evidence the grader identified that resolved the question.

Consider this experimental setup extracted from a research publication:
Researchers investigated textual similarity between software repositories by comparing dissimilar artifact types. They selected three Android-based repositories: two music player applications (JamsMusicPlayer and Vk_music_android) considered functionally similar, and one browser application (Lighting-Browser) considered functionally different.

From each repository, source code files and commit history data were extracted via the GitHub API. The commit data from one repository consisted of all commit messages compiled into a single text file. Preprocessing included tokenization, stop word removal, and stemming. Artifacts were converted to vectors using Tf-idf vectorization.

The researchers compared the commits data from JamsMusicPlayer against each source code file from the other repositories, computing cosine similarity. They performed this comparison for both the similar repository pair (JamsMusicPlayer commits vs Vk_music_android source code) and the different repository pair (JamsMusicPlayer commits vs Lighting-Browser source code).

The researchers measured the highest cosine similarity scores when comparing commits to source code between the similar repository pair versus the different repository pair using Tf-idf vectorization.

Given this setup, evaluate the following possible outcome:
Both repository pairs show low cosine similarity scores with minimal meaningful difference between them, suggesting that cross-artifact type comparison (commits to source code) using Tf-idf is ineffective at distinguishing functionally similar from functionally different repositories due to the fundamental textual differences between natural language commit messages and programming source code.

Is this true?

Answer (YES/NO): NO